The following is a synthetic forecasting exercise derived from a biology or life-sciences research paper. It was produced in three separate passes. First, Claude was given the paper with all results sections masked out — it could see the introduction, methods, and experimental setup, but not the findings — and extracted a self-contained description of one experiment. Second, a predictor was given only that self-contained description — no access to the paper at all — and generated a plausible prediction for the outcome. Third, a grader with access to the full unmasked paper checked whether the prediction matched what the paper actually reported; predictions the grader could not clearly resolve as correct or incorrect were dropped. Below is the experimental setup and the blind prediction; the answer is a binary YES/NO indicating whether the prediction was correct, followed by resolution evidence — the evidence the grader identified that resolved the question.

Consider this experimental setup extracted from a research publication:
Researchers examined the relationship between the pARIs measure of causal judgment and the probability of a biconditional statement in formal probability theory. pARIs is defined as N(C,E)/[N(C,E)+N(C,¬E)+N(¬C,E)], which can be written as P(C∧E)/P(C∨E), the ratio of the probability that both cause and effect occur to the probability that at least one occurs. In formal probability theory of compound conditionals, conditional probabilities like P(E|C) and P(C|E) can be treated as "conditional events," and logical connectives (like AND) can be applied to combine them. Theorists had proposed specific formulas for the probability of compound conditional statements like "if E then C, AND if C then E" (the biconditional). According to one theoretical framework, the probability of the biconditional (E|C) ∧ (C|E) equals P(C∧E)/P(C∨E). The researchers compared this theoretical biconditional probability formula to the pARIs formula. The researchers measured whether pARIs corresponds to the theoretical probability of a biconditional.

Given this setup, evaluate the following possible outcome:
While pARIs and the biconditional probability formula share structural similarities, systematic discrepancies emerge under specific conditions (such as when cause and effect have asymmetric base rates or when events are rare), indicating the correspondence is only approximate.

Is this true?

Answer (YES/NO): NO